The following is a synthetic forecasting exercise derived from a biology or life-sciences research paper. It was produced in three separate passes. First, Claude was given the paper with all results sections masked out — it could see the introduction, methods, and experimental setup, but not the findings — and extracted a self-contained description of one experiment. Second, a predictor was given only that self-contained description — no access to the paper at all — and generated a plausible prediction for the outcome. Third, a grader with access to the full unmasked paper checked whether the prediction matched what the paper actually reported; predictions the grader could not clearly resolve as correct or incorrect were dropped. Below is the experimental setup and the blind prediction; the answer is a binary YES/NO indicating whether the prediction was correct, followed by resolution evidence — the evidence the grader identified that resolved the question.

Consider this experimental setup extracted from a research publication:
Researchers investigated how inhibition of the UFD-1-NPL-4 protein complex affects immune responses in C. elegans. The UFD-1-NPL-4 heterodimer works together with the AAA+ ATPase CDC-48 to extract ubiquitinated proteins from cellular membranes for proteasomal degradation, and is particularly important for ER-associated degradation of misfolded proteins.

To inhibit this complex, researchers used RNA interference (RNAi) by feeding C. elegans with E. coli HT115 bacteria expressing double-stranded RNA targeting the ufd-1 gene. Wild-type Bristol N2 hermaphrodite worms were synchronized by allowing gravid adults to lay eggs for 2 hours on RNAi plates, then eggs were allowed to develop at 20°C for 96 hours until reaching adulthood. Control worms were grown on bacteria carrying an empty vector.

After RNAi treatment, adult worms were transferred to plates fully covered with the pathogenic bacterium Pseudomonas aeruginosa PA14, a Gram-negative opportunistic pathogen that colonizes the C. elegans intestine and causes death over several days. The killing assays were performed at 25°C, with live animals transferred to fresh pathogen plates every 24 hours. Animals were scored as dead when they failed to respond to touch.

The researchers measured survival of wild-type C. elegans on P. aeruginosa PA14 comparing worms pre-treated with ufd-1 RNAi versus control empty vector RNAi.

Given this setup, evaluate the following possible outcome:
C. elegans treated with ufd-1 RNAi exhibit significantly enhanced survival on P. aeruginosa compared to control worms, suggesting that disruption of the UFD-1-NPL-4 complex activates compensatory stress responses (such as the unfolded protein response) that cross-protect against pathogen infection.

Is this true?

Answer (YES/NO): NO